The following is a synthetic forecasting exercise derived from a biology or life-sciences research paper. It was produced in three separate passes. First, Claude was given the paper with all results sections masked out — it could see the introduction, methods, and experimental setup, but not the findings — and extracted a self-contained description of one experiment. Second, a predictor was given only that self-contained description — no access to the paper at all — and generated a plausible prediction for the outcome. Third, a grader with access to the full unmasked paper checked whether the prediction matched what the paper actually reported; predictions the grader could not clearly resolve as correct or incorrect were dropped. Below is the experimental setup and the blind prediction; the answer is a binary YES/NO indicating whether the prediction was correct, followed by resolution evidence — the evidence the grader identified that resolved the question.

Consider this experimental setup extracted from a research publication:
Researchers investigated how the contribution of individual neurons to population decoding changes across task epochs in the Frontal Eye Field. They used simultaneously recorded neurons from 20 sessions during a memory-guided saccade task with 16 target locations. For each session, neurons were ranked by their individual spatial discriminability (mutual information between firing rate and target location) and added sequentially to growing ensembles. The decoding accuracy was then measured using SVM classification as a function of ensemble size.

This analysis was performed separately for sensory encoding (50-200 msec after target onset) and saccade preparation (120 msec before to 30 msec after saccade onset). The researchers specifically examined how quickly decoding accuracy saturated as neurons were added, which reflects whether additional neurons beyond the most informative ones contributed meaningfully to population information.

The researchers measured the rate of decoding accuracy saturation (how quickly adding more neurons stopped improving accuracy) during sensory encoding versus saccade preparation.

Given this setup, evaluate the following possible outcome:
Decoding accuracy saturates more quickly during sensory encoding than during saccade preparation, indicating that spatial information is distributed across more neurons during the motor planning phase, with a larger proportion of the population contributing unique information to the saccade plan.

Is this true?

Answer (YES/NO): NO